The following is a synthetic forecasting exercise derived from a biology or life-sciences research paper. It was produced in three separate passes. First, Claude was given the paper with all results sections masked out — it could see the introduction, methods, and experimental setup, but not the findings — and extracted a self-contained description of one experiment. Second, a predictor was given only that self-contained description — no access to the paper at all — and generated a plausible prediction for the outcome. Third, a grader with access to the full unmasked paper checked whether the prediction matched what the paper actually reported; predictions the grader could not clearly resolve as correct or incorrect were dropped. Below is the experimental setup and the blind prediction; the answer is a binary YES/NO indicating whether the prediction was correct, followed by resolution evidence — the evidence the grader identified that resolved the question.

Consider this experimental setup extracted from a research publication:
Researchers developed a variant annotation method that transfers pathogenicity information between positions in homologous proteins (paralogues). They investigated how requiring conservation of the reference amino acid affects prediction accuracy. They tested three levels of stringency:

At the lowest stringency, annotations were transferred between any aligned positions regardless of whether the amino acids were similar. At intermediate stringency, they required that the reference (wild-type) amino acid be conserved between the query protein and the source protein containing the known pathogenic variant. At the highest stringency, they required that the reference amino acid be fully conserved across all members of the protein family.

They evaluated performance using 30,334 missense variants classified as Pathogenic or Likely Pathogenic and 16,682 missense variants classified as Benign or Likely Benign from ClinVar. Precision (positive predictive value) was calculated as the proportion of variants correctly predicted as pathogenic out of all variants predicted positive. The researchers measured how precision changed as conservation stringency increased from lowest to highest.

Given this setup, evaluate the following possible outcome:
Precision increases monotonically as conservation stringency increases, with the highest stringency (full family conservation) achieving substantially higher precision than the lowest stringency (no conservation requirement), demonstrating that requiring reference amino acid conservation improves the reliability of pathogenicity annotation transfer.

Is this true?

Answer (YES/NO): YES